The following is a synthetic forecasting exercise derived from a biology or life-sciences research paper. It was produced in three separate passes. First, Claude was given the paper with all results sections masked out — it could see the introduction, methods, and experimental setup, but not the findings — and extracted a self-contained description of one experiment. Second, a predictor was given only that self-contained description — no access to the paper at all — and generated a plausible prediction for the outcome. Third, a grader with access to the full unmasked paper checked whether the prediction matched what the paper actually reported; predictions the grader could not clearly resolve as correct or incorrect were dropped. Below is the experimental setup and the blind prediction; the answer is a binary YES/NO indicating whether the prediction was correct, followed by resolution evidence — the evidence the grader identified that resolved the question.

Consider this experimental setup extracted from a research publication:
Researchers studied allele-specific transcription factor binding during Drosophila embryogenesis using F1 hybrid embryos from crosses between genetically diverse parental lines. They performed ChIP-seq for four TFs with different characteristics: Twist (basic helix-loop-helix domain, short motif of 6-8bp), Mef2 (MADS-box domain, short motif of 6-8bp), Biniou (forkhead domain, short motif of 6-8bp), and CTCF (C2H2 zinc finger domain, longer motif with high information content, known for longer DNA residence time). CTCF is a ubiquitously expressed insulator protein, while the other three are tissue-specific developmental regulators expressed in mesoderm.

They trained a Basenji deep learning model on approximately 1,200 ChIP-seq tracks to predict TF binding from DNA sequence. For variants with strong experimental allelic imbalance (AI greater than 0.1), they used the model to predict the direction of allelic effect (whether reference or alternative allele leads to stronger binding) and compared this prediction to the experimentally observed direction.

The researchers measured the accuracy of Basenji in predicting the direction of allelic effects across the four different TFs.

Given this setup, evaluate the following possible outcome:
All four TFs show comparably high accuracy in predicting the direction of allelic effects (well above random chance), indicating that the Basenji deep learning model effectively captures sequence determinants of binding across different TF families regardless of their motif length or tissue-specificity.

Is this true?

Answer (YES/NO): NO